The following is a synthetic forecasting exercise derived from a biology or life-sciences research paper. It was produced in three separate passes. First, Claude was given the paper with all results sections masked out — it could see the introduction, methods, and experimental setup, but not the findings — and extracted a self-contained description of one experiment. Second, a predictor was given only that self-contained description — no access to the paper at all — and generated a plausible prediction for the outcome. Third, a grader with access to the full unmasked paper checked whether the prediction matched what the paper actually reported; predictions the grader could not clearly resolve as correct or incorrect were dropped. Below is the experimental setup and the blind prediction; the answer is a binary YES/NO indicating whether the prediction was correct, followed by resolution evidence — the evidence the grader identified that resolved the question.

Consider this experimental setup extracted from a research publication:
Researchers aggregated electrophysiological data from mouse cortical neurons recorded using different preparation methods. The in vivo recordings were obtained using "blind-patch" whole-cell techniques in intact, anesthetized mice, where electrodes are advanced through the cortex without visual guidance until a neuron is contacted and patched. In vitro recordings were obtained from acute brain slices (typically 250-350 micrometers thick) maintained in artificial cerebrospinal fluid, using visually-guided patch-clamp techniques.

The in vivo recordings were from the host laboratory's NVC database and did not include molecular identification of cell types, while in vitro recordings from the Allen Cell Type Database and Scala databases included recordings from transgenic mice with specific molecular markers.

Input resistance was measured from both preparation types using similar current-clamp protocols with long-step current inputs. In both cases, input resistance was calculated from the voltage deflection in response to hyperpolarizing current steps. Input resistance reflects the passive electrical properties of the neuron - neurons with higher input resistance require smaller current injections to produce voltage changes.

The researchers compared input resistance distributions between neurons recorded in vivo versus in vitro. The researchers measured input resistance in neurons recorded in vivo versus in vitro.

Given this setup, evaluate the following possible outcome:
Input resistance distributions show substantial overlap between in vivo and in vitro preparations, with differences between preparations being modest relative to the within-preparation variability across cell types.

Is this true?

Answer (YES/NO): NO